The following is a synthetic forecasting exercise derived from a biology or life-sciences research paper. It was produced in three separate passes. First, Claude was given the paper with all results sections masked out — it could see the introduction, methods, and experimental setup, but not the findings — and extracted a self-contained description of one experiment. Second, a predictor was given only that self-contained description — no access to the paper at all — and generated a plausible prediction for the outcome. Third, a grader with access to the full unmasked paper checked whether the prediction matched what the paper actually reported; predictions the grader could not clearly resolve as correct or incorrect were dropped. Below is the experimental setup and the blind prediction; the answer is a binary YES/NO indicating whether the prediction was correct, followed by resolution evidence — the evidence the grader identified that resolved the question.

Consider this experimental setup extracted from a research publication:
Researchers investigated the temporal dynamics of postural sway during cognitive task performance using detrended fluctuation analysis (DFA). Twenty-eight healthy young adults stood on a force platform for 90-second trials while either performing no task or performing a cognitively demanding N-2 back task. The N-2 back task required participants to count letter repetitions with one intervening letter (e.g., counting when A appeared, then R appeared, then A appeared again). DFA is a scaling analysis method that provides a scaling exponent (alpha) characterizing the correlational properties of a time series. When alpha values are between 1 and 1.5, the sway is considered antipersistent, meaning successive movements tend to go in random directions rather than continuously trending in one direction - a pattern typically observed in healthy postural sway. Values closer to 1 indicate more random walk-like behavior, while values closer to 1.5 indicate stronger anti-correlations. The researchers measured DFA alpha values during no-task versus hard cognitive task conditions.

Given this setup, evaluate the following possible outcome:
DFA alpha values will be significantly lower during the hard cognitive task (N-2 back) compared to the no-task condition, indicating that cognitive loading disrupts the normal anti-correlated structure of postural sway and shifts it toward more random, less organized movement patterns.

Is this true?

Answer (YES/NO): YES